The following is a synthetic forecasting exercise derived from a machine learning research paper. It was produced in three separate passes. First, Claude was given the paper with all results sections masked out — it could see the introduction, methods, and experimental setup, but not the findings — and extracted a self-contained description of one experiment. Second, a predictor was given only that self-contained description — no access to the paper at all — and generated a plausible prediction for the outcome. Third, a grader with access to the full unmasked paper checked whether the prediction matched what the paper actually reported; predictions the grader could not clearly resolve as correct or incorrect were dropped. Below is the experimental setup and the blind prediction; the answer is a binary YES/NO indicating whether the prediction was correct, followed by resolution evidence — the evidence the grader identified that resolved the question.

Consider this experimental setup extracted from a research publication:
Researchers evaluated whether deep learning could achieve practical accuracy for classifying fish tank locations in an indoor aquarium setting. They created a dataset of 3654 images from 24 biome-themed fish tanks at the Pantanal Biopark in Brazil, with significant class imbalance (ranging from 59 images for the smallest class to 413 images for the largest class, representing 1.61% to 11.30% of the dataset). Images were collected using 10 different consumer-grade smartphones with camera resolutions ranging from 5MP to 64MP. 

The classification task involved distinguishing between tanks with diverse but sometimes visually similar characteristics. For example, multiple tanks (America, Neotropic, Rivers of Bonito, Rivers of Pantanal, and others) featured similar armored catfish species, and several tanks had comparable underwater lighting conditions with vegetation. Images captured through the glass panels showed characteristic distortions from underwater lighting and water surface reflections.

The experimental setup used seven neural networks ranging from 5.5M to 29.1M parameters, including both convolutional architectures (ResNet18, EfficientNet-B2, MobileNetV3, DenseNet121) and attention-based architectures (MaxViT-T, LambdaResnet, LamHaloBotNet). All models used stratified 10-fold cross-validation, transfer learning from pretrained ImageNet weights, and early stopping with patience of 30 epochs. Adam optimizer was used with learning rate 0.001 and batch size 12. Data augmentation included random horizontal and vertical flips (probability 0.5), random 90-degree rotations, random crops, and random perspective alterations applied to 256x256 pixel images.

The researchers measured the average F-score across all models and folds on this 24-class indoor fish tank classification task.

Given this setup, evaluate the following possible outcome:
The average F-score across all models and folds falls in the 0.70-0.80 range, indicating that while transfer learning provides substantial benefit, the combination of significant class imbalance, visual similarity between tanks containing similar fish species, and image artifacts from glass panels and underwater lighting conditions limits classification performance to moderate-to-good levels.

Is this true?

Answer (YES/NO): NO